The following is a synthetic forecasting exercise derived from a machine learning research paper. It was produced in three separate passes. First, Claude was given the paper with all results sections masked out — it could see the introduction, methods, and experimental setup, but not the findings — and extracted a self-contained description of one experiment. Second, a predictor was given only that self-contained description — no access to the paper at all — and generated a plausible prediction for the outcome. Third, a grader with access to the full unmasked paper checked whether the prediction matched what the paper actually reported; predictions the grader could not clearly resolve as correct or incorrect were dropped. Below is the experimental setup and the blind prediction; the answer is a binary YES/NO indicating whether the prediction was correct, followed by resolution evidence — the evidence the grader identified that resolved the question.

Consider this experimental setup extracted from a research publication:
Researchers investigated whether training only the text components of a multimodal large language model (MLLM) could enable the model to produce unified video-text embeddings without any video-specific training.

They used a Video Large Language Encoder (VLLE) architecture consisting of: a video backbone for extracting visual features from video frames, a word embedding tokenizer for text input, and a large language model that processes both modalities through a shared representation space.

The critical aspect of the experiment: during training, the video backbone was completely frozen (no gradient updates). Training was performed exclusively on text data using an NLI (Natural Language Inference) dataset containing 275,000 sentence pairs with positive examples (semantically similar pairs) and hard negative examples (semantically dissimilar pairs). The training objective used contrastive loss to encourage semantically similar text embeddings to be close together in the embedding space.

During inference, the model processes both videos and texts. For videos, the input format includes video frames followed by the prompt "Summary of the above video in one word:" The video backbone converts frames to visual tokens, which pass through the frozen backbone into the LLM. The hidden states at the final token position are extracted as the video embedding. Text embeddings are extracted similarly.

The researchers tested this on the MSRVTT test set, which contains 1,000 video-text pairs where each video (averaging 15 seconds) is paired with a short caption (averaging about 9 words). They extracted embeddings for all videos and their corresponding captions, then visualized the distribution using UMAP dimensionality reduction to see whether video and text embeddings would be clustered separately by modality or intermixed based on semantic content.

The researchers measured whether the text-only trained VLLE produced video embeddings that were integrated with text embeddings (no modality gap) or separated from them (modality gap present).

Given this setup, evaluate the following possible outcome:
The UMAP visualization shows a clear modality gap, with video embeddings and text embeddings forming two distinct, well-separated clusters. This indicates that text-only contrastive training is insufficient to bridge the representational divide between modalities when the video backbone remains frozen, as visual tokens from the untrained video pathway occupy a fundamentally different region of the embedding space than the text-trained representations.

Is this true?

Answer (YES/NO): NO